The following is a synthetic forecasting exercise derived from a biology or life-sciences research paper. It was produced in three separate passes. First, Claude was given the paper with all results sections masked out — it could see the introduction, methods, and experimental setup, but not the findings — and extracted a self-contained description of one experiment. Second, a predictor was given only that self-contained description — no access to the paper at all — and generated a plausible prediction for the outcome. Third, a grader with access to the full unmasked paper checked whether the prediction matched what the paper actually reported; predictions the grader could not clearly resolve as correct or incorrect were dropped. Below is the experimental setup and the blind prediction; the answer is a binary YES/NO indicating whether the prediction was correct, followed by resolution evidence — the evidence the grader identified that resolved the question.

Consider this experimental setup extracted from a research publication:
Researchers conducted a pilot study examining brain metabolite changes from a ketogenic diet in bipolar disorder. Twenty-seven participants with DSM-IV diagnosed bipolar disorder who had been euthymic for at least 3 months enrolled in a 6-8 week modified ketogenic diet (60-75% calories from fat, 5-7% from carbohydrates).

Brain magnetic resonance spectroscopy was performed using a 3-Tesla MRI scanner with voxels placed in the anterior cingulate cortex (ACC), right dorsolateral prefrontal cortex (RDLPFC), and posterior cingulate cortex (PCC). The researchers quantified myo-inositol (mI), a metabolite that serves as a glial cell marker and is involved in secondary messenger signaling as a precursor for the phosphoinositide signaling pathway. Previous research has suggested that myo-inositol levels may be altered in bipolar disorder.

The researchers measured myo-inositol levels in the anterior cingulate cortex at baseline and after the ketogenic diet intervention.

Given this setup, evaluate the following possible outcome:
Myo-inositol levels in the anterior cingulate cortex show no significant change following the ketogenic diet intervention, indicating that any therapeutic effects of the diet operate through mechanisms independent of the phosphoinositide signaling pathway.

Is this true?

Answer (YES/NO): NO